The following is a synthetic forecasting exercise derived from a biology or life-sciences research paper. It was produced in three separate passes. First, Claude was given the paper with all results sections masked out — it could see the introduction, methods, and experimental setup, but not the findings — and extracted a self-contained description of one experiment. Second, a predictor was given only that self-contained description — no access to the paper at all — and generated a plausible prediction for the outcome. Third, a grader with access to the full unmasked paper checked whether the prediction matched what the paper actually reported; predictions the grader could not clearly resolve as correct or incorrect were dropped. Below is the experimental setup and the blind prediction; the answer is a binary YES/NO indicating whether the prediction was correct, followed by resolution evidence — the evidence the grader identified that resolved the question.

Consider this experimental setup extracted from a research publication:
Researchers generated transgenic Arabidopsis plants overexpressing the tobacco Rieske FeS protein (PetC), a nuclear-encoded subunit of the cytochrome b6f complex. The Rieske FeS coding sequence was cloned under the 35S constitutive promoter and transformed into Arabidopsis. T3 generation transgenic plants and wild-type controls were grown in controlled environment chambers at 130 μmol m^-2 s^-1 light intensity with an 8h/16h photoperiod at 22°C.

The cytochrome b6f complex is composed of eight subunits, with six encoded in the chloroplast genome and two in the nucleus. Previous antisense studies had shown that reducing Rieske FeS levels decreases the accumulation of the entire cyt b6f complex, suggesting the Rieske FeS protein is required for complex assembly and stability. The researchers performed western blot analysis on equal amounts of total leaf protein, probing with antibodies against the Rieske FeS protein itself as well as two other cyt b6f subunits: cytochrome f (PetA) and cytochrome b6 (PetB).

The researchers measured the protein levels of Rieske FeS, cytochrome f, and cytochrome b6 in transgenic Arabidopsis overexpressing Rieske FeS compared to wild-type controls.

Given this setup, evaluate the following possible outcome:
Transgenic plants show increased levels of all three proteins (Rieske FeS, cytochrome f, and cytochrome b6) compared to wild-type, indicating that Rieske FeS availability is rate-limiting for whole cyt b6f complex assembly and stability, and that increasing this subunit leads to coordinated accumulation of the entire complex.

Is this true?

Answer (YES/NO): YES